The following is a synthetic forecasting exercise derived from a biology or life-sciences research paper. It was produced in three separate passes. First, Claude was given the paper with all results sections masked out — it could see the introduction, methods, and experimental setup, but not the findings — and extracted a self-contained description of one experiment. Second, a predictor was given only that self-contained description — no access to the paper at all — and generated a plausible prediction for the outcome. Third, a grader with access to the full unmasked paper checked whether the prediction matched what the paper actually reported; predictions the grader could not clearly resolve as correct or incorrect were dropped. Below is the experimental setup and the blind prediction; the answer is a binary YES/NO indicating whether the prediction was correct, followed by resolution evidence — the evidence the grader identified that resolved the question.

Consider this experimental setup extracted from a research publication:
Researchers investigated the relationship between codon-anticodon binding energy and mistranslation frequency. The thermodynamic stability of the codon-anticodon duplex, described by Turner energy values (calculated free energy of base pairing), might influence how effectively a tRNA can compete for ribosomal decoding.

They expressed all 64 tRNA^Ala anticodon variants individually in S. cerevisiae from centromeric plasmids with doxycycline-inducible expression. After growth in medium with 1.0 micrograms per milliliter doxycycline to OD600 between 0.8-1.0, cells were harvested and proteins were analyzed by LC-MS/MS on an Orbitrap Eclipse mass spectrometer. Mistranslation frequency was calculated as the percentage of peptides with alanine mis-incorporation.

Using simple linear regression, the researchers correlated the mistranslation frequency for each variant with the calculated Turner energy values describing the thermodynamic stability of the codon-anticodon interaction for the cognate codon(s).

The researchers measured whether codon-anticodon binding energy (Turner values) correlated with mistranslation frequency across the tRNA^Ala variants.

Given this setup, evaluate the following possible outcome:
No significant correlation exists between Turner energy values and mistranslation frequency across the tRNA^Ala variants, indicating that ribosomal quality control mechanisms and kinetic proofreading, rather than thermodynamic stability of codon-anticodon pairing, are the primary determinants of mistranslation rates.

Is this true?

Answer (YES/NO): NO